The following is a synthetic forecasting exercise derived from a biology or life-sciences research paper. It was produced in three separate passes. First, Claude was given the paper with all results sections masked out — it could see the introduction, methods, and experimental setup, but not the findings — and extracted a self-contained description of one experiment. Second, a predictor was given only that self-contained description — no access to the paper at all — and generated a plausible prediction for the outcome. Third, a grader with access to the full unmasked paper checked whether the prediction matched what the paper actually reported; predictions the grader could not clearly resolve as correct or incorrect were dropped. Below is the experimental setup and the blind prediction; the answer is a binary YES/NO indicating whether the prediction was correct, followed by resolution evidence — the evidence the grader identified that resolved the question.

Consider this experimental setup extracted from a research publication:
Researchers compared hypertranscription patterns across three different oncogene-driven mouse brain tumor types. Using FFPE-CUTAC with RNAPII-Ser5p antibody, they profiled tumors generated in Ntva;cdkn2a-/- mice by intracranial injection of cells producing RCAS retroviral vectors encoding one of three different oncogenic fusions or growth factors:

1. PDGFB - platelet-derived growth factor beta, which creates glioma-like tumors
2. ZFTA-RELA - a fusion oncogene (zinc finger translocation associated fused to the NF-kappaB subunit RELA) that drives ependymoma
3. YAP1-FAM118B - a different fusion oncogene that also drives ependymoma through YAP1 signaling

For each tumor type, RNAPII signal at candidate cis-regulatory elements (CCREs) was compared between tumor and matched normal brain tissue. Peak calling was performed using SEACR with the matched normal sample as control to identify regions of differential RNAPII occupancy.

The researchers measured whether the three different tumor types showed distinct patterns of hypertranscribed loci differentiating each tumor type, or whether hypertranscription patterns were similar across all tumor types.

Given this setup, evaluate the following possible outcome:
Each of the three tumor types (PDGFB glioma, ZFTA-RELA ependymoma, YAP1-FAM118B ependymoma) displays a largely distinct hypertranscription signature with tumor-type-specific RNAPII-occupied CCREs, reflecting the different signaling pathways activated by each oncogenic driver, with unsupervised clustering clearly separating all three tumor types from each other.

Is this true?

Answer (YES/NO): NO